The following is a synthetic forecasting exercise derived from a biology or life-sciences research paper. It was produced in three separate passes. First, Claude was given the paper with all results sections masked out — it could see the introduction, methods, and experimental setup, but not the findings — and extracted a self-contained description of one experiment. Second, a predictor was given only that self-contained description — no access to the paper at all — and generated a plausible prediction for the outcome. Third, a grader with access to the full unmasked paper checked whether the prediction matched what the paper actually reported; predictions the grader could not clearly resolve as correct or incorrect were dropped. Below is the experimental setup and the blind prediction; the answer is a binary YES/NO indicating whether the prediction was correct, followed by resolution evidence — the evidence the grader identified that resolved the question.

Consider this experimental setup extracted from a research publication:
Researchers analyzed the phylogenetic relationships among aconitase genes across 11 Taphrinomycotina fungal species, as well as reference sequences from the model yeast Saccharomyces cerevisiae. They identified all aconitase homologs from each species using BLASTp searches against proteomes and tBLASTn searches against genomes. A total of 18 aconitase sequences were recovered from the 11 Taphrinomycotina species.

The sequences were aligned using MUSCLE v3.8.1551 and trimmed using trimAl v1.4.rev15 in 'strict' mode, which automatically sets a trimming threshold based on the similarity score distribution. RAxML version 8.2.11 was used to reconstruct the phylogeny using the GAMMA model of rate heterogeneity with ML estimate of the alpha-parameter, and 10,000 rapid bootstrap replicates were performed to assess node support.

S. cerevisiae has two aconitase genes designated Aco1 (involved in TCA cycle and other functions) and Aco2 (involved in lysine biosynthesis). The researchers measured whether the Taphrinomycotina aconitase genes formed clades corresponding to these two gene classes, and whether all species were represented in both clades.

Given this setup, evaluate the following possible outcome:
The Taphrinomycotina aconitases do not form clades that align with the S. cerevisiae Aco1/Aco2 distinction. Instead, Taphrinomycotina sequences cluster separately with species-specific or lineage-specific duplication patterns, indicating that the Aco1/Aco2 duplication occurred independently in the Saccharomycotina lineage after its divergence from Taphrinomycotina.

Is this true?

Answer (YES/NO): NO